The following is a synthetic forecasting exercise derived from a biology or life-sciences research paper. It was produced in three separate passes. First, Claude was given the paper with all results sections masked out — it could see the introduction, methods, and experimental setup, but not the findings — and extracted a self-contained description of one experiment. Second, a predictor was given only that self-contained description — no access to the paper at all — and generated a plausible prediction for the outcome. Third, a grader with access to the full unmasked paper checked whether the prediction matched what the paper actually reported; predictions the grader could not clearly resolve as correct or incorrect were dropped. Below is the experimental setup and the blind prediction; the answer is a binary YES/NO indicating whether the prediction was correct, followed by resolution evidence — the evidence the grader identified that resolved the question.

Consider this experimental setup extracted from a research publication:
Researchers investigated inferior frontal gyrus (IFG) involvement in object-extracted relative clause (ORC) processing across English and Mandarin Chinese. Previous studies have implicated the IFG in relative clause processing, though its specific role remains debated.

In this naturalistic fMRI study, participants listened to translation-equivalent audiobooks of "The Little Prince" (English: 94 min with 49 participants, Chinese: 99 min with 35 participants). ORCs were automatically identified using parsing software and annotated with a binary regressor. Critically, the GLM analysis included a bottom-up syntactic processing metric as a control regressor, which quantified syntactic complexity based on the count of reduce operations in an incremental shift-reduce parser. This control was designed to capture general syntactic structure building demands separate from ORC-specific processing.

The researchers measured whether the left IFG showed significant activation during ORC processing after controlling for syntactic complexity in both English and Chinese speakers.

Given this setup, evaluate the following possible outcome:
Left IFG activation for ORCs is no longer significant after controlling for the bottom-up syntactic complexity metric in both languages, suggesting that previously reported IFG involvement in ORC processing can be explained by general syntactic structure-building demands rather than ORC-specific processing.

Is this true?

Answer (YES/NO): NO